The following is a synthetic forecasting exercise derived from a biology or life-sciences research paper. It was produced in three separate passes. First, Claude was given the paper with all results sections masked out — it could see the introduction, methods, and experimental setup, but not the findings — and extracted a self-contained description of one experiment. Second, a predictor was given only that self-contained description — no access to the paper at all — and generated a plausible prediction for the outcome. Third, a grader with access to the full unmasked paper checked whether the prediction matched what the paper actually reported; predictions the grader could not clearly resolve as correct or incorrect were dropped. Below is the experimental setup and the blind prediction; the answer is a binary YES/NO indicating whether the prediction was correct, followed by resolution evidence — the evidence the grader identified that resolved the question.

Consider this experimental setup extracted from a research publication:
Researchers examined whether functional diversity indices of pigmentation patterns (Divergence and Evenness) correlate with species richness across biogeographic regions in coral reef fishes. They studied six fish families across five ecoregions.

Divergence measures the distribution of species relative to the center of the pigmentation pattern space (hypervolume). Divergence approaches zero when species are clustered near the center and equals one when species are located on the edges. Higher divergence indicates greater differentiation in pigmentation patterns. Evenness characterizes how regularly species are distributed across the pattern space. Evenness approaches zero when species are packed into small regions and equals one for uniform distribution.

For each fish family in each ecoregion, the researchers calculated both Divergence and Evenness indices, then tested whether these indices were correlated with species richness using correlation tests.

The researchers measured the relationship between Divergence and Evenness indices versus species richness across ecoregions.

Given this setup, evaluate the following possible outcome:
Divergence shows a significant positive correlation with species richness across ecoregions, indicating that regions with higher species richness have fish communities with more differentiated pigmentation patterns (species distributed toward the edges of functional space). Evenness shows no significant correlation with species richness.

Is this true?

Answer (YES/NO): NO